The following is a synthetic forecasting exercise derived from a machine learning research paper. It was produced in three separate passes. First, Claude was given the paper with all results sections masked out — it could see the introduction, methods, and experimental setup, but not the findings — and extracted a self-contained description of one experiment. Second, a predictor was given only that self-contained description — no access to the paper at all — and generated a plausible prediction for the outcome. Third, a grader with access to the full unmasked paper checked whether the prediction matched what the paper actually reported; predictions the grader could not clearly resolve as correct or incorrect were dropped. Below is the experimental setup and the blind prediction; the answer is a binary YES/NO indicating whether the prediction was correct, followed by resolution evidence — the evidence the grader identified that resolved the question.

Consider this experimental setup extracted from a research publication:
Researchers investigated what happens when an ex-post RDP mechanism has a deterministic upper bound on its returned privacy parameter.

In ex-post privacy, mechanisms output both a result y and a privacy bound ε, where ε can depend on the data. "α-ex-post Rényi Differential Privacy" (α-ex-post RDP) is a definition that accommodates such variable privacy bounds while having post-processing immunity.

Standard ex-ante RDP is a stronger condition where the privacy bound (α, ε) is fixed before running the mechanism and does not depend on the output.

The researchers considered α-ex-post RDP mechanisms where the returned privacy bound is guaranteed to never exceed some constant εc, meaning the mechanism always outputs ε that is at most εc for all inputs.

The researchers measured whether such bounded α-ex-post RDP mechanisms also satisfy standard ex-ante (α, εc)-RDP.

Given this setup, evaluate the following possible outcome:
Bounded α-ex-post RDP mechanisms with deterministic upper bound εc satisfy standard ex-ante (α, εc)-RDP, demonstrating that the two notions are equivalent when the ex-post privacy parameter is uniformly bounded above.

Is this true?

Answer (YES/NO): YES